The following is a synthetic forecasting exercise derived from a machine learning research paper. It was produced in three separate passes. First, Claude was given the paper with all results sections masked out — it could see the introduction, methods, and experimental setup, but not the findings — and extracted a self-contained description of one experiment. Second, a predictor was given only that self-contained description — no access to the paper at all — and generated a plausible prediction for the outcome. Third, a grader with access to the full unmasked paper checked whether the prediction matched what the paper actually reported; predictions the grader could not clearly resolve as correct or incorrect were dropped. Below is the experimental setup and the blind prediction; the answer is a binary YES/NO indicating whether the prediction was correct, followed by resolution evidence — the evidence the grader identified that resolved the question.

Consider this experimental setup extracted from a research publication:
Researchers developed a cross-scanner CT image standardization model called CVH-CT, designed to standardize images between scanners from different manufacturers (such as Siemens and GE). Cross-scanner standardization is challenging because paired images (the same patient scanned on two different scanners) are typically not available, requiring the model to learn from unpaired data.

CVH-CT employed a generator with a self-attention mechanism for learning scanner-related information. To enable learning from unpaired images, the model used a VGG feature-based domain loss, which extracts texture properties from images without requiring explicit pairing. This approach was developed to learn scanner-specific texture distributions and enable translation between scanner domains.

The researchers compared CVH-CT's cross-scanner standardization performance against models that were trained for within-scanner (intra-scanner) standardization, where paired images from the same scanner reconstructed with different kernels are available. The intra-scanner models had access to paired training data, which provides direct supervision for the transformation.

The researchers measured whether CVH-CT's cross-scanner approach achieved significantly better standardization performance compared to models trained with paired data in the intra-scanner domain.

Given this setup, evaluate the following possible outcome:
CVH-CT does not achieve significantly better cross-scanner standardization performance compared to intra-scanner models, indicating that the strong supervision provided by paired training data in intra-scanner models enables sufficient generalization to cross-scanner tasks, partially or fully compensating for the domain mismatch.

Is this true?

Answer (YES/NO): YES